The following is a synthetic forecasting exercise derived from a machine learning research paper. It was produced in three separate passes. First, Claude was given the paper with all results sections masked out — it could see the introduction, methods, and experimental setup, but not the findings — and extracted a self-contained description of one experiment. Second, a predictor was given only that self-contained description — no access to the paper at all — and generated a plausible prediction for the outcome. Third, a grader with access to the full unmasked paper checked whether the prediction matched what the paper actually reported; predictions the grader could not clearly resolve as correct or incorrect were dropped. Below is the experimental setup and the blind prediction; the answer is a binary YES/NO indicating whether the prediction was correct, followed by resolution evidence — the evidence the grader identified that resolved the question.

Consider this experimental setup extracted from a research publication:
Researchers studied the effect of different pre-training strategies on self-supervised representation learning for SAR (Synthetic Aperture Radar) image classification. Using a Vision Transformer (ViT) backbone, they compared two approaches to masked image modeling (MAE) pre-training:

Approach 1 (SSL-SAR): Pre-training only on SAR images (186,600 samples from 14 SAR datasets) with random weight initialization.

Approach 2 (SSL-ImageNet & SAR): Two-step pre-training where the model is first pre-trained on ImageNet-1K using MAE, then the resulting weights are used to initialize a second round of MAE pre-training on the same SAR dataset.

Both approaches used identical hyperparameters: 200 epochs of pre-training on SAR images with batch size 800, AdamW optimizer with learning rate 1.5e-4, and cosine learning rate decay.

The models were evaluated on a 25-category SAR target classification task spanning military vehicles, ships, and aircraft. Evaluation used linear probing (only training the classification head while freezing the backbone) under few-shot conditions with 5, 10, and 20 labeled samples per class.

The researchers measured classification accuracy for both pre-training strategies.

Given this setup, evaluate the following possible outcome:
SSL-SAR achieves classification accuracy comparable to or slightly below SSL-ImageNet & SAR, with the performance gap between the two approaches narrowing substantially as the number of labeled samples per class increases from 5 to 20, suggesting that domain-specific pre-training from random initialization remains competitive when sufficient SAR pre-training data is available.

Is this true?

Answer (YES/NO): NO